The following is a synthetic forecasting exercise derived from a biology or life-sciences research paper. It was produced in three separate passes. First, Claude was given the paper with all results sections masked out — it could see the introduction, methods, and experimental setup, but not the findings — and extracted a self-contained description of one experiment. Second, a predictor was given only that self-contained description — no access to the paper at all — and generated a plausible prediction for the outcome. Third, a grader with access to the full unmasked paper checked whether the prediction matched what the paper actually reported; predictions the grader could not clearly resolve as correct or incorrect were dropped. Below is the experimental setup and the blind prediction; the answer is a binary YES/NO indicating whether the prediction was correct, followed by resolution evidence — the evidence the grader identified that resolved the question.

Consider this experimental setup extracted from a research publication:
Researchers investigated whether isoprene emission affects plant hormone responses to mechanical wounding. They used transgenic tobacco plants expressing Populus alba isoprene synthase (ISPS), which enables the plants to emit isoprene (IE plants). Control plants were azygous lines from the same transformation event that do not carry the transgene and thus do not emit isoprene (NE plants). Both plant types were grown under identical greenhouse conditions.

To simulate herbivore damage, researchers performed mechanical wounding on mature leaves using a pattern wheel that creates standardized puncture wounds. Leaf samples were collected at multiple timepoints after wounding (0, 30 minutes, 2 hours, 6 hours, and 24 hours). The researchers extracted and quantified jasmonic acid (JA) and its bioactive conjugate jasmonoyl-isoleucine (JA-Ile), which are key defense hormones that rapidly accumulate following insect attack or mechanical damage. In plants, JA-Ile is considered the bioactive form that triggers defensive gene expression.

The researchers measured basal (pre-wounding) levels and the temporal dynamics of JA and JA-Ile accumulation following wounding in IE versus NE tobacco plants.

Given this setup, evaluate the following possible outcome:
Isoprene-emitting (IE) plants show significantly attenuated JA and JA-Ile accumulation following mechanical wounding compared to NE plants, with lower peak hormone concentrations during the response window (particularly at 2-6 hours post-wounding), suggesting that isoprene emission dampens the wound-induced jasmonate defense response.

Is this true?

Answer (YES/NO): NO